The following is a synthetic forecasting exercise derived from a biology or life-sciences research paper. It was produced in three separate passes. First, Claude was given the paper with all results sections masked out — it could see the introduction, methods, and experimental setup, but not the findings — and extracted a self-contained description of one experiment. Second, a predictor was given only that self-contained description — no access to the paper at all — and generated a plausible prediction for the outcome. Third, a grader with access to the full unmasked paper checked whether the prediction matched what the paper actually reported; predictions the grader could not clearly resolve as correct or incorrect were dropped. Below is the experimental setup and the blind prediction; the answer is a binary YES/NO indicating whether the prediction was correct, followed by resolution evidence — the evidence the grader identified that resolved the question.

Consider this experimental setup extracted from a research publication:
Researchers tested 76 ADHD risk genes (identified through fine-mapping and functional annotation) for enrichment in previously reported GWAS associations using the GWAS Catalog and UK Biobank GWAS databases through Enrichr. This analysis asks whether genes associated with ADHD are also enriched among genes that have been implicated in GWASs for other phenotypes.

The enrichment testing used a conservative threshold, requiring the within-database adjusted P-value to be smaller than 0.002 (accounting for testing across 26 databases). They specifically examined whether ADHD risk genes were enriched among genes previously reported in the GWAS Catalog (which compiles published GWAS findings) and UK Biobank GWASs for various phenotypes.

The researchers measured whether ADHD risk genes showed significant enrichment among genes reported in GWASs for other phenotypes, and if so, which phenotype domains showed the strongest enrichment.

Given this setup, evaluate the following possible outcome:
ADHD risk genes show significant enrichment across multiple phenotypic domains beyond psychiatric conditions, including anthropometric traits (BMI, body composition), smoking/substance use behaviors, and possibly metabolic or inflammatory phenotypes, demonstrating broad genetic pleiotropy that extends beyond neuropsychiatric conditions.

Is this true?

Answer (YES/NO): NO